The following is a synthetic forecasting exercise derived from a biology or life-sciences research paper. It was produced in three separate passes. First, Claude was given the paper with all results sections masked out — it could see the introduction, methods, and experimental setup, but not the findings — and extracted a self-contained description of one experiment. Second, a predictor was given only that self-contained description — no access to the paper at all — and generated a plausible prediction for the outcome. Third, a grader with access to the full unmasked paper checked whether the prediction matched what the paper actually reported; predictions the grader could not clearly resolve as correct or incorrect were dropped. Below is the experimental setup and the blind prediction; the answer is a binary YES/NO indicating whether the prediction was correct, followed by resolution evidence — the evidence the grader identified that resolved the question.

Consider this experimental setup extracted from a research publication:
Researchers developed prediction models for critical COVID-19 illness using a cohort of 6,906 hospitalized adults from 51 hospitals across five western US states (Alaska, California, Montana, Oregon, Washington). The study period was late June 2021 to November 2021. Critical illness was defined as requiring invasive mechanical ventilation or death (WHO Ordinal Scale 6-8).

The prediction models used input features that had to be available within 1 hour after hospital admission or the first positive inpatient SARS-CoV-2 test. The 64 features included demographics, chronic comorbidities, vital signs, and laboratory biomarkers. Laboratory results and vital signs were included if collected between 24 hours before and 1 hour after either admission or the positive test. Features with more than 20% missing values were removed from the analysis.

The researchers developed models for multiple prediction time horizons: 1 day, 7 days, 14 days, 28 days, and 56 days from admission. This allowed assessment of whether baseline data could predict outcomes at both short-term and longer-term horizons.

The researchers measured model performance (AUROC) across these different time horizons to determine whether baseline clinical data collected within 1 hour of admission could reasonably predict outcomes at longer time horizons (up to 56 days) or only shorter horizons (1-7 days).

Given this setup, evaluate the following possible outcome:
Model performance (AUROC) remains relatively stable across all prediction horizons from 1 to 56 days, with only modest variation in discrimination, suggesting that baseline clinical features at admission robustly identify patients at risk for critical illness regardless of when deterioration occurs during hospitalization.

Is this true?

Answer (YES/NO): YES